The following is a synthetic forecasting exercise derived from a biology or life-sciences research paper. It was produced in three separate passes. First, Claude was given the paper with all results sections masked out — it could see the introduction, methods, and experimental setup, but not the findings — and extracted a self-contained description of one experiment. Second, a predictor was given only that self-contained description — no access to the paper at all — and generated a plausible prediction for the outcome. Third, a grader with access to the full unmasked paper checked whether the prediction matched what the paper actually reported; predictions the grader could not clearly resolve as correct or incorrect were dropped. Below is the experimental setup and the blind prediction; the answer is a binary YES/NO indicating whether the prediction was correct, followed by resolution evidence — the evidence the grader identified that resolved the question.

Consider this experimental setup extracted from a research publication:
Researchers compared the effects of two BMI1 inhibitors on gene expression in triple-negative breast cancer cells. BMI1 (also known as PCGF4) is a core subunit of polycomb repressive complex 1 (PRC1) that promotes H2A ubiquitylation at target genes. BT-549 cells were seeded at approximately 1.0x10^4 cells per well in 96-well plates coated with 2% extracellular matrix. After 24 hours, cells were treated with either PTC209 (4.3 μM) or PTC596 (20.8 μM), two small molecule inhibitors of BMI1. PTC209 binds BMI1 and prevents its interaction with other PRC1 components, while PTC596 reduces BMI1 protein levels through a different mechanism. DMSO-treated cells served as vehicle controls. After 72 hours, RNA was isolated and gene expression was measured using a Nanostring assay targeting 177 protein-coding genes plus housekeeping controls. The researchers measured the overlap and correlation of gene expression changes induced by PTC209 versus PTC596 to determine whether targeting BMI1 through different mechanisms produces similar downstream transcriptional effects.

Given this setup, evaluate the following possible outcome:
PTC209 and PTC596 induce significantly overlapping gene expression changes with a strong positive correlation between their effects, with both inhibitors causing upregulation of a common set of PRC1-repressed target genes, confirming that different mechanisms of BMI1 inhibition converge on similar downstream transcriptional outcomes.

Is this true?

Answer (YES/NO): NO